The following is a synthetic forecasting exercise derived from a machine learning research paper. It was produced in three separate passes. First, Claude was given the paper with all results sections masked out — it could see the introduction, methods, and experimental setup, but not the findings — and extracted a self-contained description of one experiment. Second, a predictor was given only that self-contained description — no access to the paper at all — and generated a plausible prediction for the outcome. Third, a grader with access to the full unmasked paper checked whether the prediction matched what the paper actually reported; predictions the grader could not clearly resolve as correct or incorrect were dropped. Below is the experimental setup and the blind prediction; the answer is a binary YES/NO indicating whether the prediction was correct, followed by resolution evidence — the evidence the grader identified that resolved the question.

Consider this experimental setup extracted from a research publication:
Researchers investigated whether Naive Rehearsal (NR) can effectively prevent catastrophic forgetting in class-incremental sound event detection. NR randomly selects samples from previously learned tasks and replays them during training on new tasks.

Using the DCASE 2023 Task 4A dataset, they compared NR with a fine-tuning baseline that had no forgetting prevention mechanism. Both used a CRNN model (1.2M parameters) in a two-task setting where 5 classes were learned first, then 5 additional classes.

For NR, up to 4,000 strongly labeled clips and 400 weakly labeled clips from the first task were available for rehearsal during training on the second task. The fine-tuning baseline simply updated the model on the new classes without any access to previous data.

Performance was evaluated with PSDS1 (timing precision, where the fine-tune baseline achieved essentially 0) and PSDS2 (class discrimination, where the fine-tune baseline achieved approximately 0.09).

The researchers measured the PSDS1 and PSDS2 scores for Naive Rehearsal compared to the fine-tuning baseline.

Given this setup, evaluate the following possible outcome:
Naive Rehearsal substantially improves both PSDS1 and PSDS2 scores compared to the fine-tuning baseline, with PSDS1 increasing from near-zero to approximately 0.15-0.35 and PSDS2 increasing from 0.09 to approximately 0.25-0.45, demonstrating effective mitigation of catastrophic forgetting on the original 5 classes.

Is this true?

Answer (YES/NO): YES